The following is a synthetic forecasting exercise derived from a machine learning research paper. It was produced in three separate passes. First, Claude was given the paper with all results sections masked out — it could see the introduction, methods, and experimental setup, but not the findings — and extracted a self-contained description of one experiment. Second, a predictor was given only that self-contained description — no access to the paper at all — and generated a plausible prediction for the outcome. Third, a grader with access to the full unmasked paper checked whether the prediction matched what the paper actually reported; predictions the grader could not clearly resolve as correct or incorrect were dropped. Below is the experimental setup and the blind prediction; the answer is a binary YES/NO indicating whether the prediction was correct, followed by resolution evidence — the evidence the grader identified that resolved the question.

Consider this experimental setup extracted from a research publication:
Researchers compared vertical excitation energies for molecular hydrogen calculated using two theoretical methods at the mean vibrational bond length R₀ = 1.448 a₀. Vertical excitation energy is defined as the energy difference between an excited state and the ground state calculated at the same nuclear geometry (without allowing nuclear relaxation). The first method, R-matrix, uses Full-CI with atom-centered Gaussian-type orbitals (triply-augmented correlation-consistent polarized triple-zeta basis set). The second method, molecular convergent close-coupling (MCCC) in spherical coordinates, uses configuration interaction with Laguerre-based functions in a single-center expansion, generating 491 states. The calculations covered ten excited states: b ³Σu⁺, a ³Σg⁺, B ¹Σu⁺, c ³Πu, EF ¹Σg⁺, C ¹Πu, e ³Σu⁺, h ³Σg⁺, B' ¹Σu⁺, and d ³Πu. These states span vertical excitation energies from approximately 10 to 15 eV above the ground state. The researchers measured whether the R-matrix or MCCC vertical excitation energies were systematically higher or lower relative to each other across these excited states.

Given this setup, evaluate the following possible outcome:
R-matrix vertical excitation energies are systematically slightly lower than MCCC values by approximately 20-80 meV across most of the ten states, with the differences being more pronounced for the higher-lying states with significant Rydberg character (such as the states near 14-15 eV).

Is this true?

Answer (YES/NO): NO